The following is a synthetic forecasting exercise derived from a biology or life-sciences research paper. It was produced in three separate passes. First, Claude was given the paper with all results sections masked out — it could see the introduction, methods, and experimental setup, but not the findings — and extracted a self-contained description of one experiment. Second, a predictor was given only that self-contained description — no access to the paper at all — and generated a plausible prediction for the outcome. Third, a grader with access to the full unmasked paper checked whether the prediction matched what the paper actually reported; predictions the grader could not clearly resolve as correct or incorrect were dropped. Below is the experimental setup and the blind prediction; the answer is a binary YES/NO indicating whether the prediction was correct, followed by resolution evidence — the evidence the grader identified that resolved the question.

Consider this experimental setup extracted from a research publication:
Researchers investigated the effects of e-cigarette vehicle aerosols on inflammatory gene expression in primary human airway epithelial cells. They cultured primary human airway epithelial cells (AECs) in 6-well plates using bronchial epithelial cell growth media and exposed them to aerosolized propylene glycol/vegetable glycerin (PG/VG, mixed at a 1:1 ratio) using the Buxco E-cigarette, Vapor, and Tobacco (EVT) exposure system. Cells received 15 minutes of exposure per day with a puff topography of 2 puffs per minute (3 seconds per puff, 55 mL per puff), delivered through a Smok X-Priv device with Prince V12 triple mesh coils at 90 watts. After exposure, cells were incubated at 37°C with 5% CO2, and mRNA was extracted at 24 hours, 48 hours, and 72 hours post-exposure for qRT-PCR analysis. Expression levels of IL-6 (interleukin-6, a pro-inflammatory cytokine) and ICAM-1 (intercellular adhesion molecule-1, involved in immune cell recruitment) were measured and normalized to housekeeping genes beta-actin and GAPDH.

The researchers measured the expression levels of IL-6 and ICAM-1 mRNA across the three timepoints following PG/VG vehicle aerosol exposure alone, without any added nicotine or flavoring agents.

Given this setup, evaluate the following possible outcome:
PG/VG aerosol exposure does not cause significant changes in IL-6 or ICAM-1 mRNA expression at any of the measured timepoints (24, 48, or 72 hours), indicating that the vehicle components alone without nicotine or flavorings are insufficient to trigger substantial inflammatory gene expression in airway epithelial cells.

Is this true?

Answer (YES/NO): NO